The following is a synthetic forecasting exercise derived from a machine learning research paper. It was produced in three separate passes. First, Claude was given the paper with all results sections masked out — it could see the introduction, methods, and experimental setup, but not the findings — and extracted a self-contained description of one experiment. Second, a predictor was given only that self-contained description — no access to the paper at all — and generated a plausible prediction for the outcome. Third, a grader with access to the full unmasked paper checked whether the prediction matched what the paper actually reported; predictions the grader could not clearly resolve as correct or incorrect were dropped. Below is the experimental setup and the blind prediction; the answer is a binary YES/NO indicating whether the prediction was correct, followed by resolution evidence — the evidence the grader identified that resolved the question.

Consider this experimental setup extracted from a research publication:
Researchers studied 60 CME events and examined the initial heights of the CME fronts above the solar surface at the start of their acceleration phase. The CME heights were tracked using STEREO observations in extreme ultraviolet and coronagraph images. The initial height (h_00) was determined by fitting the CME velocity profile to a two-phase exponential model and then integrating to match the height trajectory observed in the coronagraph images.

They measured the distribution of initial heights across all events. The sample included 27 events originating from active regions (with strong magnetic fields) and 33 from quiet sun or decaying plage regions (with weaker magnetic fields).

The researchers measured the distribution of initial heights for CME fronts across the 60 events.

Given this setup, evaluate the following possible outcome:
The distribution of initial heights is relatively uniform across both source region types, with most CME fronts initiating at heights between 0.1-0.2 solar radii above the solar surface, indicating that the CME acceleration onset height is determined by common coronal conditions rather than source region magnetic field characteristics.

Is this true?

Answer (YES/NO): NO